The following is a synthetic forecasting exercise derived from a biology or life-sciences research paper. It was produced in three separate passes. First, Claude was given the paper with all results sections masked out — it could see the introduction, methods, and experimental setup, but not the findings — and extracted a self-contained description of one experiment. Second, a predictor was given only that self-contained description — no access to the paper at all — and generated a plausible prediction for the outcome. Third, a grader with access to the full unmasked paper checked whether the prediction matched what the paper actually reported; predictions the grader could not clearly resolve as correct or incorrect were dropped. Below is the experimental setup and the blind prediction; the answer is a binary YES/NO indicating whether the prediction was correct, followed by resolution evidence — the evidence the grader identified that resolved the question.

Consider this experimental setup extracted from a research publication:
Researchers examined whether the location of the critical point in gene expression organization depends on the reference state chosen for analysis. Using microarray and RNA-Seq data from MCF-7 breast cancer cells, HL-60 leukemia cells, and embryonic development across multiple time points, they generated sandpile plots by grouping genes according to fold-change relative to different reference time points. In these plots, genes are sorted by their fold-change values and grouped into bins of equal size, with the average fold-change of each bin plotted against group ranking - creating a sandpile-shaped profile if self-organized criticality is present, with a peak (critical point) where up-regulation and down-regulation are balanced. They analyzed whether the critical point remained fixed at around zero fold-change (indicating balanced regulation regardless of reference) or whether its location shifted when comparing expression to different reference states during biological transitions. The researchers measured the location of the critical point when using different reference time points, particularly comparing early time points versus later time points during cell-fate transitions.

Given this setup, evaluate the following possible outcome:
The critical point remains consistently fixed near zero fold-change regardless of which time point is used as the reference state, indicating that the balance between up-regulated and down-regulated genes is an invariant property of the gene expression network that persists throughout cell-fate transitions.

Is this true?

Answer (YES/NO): NO